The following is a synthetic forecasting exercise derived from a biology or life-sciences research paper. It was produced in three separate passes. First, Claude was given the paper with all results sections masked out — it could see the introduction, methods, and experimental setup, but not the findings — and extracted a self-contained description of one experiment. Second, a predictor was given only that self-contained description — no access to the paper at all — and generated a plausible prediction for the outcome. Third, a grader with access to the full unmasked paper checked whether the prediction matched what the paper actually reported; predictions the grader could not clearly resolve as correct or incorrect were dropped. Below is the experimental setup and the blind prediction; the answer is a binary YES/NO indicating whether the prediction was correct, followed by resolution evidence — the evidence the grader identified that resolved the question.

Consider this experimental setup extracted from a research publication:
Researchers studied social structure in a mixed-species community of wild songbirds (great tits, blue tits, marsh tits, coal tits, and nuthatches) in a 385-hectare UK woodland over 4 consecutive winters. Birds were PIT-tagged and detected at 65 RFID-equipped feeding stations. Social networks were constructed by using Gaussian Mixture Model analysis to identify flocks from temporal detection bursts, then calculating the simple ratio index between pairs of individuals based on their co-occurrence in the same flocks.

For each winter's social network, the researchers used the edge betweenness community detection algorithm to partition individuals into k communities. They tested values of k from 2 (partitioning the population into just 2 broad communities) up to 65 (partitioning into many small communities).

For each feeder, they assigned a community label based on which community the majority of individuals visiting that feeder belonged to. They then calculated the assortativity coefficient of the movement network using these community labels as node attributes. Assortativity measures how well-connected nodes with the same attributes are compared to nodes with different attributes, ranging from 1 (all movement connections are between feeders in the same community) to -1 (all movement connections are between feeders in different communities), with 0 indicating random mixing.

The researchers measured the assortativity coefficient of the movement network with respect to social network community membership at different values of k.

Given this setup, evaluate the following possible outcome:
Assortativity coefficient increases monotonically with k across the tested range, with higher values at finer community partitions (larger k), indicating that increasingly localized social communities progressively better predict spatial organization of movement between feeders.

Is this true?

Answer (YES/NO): NO